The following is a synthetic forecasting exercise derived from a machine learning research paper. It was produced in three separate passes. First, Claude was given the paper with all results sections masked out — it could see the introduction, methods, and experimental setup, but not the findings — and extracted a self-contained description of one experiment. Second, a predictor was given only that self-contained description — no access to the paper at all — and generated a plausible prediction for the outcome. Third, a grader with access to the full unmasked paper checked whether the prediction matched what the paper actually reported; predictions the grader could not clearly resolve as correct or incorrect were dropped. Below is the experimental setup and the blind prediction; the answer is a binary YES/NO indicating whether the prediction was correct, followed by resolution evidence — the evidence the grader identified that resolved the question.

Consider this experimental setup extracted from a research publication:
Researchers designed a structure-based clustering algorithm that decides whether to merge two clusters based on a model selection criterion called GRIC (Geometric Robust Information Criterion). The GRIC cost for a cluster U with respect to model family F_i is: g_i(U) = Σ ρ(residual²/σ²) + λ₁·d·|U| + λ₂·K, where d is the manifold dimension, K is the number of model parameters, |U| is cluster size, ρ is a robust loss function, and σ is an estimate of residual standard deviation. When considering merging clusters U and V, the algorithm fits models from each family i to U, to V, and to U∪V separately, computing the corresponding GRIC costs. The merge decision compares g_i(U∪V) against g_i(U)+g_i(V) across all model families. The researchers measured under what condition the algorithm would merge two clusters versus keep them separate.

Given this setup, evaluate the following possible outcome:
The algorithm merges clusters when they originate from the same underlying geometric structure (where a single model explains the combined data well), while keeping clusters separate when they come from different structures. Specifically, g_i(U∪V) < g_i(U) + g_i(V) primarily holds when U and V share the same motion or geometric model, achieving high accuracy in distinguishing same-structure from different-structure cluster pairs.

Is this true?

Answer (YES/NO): YES